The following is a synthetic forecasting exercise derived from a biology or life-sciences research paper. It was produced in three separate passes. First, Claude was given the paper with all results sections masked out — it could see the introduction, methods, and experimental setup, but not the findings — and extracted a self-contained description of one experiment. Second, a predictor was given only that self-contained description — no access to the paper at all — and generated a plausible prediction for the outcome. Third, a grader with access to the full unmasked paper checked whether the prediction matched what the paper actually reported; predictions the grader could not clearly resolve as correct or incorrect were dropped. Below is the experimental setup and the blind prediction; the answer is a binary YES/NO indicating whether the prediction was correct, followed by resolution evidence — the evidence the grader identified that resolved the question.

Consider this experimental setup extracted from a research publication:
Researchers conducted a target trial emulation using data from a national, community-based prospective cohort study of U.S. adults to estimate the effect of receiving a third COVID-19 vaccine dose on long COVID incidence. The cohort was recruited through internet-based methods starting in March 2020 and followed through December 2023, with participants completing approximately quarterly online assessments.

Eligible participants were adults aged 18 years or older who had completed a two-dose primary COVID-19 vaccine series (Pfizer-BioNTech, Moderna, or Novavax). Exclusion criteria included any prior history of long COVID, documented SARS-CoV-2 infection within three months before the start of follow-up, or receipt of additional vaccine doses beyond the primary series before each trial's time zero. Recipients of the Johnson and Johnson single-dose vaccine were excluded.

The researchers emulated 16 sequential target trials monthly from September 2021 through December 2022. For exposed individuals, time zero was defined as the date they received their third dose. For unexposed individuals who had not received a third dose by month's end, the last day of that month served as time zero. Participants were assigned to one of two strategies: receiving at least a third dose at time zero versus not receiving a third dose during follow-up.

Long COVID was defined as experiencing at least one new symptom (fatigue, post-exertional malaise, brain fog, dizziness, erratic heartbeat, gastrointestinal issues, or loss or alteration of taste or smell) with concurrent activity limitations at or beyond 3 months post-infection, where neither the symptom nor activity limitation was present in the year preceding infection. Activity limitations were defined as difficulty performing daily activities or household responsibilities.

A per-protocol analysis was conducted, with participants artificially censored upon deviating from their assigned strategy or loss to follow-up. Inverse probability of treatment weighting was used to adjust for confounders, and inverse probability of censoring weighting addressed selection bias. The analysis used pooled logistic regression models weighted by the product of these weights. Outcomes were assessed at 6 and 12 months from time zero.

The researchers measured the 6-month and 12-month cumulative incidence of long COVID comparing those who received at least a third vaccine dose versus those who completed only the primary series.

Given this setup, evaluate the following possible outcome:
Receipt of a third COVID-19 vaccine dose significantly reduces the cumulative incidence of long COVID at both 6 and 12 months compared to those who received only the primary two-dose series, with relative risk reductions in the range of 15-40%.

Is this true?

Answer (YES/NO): NO